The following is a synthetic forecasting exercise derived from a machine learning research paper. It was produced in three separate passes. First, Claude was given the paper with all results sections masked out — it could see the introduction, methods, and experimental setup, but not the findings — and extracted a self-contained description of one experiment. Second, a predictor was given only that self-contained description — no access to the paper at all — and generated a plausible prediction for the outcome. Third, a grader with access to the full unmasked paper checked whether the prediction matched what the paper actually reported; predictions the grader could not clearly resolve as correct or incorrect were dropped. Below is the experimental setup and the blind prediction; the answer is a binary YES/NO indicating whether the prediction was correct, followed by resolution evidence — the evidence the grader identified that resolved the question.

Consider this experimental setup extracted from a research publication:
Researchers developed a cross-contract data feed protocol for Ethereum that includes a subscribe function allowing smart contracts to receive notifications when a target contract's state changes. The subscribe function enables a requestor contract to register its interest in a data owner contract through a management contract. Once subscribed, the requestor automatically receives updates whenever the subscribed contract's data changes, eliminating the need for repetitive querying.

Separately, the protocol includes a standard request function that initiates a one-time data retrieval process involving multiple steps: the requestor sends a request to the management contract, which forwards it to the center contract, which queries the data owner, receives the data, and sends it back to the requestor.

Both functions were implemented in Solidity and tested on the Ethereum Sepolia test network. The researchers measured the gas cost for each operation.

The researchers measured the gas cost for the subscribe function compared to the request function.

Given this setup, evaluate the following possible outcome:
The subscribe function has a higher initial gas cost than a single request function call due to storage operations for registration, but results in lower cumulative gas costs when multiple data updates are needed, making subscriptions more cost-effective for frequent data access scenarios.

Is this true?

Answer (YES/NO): NO